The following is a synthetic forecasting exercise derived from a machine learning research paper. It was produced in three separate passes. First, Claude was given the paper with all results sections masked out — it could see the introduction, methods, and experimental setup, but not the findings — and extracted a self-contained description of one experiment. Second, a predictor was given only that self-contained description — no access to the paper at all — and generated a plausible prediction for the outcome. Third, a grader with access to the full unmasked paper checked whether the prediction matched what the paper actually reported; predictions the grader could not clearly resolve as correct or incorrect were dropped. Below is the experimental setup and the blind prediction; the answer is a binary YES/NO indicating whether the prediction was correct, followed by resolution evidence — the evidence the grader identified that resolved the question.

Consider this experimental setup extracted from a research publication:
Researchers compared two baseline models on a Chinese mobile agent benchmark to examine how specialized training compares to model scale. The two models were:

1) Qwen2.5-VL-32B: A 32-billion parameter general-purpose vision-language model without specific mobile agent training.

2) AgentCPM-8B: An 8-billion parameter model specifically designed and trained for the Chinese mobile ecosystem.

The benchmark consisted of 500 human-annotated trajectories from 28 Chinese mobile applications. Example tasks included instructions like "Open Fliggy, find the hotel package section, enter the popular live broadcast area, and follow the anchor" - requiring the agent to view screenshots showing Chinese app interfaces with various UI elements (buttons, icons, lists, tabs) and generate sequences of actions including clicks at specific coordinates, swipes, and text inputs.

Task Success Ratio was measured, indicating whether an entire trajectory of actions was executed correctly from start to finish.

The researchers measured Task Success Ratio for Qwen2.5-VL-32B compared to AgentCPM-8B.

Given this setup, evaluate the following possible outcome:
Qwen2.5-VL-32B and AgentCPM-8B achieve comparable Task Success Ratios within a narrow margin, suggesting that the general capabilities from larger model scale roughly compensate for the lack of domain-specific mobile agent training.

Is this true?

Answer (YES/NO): YES